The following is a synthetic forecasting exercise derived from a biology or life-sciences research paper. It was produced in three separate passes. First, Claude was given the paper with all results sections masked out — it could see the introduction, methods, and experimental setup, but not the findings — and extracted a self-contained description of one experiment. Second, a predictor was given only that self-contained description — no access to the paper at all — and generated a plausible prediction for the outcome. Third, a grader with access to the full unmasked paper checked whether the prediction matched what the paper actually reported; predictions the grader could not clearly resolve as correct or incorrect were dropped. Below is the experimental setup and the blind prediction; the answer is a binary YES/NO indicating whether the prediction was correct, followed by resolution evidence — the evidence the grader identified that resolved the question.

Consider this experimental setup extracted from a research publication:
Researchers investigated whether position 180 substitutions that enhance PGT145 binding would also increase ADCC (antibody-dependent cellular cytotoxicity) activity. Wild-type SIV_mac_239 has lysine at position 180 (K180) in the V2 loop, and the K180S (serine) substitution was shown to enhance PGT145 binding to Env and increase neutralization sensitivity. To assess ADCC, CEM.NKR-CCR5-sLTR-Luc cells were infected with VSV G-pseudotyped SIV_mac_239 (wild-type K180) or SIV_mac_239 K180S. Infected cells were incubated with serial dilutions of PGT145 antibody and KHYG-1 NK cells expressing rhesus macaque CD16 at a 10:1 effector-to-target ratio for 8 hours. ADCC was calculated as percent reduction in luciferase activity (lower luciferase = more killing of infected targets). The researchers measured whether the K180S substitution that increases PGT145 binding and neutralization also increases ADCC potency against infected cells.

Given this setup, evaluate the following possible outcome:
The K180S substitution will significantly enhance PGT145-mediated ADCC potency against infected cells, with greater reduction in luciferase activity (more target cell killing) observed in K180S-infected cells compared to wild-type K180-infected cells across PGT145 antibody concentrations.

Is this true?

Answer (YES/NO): YES